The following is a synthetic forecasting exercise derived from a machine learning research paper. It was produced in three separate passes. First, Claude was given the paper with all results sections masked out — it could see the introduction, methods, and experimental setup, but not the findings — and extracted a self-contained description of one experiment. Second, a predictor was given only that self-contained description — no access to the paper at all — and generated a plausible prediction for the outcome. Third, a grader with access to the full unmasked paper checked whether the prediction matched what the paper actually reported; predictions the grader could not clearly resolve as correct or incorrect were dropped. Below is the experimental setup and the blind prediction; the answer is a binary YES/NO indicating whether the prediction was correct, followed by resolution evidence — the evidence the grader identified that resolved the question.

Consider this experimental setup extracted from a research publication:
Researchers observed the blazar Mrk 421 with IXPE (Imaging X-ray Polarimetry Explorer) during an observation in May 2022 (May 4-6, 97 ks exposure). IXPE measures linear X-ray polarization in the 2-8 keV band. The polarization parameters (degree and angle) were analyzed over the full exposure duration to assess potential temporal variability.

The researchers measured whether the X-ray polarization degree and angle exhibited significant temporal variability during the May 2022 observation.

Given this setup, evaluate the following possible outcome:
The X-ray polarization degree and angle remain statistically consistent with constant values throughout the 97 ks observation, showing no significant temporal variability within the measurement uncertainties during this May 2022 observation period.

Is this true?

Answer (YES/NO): YES